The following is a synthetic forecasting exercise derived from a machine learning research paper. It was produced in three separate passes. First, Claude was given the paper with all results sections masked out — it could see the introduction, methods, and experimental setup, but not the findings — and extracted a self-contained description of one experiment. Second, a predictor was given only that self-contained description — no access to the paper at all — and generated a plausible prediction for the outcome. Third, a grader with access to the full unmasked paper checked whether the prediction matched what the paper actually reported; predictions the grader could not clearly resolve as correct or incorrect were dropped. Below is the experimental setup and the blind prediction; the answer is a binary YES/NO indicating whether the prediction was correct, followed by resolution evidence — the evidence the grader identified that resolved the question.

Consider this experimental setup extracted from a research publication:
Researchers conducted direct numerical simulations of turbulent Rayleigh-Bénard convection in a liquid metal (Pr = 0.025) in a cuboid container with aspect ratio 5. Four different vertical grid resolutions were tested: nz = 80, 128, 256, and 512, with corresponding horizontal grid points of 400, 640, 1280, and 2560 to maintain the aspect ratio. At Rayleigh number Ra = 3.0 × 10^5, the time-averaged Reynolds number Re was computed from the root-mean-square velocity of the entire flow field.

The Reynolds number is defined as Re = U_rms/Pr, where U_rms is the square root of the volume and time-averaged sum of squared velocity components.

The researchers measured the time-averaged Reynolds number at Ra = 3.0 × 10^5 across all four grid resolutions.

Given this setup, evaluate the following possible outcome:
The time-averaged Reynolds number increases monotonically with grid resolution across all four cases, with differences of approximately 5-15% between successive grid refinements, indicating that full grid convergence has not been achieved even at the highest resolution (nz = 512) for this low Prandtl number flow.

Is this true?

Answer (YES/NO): NO